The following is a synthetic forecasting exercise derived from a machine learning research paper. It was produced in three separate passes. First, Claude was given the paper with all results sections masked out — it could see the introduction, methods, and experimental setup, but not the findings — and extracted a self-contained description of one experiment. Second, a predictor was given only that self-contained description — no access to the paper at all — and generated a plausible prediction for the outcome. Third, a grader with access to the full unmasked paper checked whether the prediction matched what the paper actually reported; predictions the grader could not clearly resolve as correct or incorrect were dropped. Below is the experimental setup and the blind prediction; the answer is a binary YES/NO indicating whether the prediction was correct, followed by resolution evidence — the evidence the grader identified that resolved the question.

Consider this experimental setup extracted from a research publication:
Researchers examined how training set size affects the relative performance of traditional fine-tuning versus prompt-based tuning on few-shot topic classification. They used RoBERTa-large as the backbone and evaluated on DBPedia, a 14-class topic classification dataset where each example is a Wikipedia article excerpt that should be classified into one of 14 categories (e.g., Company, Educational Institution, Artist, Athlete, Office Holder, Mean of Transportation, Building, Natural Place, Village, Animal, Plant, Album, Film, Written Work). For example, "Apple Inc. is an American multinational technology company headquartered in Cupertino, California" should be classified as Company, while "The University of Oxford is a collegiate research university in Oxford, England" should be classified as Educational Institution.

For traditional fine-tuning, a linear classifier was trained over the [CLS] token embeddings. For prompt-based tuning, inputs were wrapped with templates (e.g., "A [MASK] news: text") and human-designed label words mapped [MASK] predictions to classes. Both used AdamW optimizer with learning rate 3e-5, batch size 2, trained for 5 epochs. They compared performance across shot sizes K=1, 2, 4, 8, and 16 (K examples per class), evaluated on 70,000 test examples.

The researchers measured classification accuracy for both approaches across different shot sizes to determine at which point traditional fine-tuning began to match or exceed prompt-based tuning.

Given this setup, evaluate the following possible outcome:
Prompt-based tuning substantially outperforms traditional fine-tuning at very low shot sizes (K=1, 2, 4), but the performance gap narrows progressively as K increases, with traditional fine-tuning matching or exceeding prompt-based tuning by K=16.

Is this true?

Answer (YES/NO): NO